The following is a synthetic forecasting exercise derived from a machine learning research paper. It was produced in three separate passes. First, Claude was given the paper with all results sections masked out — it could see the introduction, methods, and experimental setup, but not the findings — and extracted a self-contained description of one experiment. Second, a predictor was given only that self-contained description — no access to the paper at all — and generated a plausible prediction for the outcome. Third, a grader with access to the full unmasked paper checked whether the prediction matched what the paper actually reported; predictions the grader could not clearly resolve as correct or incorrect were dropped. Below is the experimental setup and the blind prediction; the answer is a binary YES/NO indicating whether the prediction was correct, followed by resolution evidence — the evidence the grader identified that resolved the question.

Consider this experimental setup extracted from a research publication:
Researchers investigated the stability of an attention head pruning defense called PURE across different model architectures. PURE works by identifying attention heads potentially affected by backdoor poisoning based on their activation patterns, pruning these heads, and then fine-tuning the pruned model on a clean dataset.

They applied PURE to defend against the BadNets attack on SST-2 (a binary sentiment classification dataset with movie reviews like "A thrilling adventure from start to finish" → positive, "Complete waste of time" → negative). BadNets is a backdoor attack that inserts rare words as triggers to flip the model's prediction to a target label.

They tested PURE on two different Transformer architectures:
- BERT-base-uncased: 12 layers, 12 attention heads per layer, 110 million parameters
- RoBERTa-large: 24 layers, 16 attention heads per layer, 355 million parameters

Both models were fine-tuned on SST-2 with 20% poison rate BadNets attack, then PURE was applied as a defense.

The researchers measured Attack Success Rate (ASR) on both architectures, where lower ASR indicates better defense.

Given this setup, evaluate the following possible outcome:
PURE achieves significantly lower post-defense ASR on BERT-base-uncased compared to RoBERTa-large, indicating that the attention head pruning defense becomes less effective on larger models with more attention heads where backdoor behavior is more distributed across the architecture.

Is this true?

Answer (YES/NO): NO